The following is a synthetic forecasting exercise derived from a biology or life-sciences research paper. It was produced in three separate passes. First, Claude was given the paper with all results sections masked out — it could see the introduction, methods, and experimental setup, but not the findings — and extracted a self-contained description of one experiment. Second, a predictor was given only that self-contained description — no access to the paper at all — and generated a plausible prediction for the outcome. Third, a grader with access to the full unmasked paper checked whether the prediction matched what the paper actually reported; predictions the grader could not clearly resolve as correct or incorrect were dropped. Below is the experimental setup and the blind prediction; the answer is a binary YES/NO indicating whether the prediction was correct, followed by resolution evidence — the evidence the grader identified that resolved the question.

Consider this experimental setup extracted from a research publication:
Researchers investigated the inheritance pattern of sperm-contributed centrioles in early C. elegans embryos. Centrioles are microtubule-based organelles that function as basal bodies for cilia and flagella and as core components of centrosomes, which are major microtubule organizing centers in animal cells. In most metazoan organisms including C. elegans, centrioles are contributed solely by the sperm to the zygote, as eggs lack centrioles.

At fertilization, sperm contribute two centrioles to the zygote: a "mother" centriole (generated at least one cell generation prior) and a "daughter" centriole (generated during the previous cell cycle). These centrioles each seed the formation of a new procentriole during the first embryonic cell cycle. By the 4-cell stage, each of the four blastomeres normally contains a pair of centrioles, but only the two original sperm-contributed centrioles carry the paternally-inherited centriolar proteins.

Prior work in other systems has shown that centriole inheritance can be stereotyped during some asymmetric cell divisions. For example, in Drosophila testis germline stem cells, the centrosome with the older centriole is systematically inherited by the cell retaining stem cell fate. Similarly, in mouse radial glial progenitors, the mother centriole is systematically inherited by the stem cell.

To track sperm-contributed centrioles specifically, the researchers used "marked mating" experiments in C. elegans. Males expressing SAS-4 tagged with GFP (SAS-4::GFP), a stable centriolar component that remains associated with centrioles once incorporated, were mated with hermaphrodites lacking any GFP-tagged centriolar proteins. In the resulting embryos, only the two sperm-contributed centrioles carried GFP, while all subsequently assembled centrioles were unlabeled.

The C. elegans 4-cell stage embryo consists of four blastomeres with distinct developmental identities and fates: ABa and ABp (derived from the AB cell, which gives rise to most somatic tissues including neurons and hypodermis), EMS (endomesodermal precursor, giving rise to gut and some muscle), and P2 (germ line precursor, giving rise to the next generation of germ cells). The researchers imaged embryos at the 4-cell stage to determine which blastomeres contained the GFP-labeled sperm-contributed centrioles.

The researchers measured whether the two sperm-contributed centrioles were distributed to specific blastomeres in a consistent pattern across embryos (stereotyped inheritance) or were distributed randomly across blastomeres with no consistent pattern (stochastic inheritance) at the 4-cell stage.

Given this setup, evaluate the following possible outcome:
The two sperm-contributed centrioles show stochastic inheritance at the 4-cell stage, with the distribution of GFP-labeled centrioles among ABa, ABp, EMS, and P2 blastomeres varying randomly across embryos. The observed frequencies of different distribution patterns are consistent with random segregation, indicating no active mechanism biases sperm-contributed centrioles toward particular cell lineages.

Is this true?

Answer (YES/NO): YES